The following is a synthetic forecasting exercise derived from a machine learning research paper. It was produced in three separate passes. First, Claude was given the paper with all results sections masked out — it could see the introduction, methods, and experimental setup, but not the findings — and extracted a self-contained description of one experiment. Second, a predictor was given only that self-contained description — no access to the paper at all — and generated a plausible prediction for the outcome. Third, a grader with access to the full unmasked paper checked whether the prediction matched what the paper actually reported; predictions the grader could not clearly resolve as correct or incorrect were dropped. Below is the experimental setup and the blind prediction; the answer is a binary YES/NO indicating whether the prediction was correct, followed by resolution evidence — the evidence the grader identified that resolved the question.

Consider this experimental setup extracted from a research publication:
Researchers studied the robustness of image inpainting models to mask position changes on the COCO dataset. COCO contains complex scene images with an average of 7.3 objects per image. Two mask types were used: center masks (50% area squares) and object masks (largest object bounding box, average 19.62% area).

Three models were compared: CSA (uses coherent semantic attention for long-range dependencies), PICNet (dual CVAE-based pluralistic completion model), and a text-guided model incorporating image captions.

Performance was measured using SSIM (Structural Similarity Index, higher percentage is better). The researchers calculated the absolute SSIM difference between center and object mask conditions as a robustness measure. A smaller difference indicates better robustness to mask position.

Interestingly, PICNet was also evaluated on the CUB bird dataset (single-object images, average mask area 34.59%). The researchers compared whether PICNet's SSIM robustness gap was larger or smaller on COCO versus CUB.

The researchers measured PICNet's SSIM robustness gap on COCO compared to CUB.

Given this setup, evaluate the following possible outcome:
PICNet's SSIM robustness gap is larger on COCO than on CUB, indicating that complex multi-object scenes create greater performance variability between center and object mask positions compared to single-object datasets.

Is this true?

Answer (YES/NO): NO